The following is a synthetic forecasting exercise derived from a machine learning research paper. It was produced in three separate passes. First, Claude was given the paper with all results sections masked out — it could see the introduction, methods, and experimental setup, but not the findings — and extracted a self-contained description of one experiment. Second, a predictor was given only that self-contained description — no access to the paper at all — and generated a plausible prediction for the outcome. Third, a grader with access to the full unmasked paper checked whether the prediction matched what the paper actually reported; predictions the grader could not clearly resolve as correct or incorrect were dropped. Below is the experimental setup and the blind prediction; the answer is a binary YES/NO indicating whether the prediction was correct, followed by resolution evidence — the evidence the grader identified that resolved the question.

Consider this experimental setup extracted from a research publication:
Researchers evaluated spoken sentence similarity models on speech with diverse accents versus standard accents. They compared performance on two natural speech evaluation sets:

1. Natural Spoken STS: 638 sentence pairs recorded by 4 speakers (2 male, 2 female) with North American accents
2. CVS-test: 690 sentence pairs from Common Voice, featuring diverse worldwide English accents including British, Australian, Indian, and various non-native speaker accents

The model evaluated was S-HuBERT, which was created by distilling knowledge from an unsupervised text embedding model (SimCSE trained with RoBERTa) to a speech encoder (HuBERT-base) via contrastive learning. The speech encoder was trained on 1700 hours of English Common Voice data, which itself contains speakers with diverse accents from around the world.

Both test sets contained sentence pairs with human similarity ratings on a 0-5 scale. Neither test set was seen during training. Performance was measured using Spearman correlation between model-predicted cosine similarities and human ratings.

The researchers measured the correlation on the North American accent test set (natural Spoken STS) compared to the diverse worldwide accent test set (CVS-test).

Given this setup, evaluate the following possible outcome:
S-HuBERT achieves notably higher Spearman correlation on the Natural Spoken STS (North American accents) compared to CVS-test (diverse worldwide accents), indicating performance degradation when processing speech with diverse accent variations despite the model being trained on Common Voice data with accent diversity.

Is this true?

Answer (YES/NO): NO